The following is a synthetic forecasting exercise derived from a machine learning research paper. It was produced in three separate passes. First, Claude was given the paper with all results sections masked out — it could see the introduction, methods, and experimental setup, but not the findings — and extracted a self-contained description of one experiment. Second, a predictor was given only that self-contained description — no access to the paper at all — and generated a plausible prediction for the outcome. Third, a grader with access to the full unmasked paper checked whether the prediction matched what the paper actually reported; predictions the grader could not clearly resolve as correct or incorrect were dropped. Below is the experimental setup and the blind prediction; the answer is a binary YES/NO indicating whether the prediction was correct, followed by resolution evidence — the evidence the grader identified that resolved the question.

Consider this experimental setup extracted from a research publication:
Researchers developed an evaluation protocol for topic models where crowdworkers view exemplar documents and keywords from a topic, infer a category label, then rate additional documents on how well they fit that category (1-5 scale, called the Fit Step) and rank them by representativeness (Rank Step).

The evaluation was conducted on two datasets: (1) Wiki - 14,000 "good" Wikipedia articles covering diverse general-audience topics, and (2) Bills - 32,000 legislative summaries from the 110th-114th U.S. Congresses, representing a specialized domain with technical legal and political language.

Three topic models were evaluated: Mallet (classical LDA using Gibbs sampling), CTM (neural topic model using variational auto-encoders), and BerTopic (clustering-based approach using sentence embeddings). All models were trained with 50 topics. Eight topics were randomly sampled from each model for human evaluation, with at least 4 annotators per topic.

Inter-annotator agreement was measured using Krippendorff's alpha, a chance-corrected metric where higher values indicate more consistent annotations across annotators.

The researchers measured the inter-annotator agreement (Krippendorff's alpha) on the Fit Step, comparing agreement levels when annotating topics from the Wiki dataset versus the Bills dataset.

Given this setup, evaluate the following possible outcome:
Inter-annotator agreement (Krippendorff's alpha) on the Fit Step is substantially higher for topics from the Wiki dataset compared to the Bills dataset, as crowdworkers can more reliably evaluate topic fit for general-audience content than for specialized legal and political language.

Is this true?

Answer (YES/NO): YES